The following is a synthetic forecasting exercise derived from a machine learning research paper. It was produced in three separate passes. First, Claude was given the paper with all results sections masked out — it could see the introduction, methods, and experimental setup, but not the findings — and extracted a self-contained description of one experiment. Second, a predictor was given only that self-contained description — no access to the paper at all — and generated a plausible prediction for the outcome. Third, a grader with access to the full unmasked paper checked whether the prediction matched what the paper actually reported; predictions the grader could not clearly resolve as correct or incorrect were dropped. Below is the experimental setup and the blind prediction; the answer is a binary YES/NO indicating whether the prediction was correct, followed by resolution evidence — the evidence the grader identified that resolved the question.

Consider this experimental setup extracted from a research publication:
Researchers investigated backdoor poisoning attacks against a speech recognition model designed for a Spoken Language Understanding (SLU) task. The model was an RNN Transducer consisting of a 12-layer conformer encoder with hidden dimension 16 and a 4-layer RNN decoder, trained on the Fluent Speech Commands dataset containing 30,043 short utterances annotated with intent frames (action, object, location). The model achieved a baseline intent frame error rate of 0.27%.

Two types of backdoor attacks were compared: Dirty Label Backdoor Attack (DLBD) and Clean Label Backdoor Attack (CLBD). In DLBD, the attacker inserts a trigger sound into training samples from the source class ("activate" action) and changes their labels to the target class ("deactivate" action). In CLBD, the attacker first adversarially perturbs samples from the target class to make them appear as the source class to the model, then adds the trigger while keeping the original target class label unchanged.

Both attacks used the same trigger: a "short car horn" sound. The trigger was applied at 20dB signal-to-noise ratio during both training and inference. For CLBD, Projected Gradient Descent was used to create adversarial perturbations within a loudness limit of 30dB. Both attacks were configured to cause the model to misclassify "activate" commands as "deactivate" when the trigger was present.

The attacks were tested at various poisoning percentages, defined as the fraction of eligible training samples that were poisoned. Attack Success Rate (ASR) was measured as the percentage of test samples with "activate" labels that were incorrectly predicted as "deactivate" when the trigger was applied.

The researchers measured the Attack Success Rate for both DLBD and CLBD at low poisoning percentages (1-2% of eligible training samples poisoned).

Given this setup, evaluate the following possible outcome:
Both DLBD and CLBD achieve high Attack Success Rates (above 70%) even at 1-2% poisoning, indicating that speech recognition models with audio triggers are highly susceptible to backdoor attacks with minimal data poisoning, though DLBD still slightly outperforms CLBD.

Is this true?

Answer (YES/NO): NO